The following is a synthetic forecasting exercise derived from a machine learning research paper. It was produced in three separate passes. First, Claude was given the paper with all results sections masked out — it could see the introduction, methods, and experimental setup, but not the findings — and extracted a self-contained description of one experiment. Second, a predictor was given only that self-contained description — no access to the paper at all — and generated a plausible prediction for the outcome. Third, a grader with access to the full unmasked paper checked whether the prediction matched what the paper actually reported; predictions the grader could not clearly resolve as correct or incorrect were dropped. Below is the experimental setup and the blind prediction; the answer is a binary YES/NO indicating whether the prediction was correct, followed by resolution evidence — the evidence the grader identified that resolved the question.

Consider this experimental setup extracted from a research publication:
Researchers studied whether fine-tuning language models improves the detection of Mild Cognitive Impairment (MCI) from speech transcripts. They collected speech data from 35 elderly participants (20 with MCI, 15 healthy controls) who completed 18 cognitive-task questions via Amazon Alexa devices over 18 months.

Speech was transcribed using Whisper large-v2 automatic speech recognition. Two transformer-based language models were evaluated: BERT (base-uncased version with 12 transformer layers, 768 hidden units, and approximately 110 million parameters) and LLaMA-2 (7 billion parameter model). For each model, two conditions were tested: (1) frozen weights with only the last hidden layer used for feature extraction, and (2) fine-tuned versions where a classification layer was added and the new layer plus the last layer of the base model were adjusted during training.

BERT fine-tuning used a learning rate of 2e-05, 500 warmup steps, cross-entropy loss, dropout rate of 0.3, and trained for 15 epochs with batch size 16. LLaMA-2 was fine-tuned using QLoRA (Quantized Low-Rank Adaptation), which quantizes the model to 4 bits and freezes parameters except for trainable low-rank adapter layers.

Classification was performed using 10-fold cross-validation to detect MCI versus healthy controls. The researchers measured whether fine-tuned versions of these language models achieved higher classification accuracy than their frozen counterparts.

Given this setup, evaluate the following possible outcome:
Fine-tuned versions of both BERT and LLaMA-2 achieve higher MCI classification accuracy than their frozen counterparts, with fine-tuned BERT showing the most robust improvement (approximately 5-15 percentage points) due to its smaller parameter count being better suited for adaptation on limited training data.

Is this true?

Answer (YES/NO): NO